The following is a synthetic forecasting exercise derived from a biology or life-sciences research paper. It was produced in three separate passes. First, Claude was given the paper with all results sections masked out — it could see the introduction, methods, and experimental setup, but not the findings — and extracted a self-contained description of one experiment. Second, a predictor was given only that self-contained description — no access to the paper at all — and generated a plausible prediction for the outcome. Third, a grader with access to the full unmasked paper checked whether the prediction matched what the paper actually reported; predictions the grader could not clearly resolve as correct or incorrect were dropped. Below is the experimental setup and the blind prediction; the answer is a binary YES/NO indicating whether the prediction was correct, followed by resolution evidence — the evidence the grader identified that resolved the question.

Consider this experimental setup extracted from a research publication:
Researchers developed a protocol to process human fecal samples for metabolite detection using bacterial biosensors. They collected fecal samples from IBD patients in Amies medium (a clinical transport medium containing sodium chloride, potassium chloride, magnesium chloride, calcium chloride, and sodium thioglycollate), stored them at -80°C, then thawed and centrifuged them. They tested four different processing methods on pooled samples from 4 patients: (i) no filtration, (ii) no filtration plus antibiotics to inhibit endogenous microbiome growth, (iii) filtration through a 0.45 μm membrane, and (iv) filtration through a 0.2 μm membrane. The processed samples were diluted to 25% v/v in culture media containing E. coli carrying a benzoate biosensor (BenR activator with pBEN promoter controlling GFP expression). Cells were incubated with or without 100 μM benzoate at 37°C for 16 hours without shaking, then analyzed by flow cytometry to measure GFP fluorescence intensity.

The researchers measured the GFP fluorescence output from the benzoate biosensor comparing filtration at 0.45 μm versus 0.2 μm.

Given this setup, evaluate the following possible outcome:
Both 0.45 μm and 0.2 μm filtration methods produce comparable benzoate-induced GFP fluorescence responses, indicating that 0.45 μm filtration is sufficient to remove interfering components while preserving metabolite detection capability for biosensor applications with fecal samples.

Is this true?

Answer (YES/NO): YES